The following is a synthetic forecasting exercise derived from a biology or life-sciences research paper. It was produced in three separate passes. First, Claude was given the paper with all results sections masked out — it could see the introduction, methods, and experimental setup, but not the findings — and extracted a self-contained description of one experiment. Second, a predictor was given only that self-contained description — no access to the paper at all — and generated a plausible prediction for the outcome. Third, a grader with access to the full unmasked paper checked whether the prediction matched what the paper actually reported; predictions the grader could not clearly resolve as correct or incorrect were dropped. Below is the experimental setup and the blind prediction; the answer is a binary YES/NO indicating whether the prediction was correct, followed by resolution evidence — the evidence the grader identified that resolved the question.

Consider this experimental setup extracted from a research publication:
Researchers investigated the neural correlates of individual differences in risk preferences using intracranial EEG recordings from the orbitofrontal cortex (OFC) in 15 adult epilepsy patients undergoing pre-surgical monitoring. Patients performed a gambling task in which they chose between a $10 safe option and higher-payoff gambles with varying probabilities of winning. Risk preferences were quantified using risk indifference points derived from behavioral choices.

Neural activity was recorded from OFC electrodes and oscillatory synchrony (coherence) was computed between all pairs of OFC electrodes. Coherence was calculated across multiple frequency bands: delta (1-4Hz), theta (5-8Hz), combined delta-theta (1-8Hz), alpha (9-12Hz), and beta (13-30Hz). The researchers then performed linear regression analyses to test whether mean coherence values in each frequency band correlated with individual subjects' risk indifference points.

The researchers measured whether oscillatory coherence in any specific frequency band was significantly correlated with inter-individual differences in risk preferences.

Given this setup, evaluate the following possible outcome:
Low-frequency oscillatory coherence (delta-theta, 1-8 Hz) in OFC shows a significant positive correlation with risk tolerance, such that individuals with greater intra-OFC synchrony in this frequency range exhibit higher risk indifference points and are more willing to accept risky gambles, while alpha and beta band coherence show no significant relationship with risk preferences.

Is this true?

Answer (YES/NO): NO